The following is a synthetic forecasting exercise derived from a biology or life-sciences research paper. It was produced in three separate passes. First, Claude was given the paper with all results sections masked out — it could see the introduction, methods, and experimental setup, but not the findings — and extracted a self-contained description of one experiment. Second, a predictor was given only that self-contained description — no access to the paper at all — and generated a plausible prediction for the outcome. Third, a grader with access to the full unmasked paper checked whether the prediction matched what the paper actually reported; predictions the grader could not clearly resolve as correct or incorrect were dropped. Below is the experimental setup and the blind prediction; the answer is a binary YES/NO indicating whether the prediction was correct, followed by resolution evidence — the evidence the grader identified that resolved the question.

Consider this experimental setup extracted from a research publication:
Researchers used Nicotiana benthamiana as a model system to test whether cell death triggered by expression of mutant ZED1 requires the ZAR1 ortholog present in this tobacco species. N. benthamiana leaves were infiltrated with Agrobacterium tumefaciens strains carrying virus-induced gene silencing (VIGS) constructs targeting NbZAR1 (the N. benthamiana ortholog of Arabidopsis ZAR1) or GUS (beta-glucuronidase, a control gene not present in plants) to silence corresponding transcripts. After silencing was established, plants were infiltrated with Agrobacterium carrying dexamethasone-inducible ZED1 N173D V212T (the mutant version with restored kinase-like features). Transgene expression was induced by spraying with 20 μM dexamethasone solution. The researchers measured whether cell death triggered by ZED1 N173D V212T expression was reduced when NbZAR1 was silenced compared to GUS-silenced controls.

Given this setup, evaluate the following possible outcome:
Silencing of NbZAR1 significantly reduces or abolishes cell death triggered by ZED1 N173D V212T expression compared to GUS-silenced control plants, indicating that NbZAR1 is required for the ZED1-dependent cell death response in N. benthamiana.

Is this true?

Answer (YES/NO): YES